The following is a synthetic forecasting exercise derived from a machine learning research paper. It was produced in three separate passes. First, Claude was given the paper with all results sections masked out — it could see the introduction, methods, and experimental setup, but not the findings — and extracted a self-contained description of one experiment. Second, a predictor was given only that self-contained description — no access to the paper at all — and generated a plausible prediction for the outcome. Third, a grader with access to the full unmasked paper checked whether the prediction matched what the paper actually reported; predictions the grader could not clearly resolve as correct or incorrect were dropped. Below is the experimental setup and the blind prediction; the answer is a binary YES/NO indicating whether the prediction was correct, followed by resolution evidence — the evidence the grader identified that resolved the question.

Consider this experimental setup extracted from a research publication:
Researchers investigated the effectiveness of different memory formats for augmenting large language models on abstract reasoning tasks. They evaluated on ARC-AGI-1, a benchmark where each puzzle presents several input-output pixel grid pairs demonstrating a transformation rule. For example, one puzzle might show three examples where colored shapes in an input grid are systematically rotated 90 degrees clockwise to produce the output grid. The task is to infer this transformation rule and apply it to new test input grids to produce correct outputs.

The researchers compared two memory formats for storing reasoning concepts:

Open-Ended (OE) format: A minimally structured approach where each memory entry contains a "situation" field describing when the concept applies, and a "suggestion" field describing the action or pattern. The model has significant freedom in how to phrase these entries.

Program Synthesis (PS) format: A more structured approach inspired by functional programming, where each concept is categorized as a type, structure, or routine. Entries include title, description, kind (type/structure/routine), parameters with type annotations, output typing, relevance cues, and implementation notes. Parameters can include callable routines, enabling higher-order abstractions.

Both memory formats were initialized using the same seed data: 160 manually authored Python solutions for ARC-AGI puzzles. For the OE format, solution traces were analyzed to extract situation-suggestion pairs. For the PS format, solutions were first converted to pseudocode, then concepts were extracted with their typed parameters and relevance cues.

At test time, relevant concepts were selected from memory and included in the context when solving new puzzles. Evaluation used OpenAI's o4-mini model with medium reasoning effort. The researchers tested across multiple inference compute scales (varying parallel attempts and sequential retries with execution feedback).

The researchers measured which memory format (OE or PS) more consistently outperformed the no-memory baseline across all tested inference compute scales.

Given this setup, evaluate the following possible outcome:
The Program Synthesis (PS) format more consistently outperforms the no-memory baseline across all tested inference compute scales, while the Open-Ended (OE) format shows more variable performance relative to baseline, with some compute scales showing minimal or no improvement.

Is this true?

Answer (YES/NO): YES